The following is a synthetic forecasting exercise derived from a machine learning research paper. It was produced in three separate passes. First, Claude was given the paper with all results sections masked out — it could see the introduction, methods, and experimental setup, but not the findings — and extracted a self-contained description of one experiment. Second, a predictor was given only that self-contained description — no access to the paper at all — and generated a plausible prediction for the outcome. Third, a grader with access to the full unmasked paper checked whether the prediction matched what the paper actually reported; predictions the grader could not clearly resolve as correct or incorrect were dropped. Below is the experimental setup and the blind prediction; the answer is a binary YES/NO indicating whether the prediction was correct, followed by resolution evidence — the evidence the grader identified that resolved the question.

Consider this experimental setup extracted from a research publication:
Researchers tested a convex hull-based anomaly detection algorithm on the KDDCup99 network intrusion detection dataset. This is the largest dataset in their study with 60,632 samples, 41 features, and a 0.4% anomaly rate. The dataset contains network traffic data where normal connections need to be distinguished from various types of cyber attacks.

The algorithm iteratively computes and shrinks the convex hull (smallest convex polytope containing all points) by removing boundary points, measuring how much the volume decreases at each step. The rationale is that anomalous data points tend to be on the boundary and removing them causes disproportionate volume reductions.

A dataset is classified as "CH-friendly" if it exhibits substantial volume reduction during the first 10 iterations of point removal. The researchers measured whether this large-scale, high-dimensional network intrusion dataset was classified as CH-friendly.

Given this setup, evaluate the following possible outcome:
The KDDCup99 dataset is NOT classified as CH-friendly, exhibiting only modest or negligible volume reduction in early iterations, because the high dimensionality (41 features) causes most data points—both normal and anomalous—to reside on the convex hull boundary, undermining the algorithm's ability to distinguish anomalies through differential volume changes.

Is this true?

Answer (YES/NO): NO